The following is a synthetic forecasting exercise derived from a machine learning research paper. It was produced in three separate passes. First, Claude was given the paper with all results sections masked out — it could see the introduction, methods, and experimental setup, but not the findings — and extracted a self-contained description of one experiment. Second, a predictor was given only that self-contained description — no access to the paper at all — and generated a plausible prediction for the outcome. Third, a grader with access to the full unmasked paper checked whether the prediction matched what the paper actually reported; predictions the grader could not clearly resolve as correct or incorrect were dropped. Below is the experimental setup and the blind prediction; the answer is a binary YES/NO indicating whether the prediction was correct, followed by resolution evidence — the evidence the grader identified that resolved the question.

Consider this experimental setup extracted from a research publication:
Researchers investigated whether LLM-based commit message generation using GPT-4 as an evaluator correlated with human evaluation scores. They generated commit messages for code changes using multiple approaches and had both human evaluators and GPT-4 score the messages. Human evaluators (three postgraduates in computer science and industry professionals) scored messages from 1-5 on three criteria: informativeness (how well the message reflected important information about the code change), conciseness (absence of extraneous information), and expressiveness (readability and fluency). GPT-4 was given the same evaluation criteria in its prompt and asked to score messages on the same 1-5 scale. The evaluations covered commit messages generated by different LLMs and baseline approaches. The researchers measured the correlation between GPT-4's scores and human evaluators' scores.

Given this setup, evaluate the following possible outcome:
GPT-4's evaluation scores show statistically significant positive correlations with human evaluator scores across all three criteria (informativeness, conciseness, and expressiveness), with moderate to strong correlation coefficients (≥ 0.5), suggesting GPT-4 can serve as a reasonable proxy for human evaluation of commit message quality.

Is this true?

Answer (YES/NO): NO